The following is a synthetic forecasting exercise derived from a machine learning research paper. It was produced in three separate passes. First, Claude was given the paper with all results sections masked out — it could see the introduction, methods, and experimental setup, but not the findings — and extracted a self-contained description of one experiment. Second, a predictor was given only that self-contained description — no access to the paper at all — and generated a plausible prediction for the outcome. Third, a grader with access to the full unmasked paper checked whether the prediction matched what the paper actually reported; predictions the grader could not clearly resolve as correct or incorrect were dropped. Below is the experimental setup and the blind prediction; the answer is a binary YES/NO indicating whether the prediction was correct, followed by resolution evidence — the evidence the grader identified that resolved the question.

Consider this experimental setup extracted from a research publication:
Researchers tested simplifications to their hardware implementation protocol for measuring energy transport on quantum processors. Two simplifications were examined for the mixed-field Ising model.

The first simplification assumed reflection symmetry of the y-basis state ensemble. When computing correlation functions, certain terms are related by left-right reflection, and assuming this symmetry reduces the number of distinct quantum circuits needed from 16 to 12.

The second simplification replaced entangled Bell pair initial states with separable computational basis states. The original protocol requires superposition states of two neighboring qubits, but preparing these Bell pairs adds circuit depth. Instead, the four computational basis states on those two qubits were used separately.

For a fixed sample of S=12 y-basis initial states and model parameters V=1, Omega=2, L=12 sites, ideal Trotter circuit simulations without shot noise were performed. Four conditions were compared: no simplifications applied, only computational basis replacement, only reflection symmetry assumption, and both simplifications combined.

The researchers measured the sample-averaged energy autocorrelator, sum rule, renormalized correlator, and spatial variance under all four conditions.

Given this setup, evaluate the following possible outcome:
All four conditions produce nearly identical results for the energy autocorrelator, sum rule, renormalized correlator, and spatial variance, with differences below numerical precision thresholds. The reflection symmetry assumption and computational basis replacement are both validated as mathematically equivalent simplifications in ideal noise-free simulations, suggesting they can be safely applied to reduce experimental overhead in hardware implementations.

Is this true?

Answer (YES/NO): NO